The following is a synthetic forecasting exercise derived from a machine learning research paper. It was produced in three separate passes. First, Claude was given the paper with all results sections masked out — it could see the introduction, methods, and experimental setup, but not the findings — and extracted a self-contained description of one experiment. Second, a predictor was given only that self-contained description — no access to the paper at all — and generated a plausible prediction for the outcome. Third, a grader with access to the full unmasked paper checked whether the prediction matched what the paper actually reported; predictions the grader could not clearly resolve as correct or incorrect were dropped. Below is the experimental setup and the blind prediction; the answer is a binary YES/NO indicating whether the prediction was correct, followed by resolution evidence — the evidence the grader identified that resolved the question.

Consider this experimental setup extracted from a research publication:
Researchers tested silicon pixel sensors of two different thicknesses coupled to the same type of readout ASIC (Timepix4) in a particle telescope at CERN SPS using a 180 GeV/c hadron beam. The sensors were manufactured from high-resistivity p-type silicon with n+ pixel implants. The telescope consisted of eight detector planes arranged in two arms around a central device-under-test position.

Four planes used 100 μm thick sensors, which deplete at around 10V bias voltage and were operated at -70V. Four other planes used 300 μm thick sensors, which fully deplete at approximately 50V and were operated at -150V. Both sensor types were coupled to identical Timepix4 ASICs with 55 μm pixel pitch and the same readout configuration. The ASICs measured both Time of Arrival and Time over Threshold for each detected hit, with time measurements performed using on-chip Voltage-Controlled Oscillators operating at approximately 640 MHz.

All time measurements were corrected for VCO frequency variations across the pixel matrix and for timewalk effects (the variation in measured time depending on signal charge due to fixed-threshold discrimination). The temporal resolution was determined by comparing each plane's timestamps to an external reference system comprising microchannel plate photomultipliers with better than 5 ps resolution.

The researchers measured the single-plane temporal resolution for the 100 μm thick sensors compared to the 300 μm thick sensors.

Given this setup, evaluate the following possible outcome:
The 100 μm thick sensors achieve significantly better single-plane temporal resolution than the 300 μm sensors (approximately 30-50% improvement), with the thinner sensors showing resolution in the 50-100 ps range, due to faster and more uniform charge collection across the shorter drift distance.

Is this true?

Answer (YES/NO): NO